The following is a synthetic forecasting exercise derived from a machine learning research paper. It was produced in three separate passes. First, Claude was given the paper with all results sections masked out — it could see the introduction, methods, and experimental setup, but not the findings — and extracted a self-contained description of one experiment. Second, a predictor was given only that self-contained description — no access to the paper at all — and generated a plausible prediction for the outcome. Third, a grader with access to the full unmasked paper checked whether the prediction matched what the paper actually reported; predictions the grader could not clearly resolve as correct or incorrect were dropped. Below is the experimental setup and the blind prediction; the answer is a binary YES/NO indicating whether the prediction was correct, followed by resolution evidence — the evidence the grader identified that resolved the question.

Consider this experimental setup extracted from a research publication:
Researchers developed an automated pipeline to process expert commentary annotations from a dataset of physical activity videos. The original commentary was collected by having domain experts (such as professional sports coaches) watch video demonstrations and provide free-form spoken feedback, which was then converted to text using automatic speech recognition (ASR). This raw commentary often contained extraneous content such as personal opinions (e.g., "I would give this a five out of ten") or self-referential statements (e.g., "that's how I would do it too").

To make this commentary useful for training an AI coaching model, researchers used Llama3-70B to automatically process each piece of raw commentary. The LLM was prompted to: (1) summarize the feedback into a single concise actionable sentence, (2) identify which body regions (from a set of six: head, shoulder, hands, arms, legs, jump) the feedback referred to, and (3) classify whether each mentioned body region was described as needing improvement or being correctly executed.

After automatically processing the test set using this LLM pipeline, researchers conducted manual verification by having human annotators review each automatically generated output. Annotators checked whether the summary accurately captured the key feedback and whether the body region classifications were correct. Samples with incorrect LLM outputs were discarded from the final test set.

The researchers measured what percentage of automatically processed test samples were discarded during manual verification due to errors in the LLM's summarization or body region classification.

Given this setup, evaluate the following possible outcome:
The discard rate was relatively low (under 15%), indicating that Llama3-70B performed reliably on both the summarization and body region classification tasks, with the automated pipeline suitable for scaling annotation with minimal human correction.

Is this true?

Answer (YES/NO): YES